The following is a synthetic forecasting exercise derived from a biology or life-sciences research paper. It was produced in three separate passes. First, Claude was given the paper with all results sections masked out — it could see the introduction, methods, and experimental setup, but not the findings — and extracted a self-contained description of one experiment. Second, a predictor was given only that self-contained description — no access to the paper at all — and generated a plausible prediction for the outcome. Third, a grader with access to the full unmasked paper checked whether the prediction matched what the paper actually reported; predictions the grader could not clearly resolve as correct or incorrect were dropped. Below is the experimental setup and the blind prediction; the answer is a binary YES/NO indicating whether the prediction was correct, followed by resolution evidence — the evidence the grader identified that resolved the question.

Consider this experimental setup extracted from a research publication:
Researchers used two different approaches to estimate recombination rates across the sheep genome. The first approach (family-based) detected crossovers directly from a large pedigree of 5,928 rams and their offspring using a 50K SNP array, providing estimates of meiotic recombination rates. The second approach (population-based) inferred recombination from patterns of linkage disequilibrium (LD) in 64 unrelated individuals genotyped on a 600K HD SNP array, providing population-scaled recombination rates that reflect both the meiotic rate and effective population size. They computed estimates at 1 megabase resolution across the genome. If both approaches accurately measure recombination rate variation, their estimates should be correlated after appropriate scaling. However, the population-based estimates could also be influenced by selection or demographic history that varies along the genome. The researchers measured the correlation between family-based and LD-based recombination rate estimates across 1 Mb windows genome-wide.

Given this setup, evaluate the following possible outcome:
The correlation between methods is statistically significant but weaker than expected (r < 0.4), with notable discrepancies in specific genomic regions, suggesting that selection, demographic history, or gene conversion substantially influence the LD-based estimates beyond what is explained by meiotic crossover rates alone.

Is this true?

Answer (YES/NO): NO